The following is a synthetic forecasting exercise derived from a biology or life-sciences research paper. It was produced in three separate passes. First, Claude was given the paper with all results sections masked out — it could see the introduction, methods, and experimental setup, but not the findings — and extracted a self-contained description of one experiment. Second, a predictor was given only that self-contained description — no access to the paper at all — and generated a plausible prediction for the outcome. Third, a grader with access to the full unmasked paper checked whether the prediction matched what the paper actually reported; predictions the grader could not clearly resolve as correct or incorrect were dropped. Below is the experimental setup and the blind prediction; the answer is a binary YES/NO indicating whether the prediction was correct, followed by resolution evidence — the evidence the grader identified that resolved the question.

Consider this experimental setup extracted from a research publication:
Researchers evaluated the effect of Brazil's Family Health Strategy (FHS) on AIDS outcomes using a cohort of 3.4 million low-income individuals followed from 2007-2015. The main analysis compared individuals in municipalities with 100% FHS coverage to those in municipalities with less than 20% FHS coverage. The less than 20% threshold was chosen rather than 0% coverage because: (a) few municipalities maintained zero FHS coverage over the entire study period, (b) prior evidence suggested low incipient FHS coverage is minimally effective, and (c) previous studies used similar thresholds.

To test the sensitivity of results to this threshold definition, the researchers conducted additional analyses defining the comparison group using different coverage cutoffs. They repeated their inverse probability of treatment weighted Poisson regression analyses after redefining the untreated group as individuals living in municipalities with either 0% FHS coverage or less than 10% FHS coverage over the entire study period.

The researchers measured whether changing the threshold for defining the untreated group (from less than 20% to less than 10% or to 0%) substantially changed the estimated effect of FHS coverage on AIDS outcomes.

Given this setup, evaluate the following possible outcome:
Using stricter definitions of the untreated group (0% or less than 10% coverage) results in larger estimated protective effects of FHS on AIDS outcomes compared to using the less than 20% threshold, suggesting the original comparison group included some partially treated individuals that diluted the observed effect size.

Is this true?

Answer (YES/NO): NO